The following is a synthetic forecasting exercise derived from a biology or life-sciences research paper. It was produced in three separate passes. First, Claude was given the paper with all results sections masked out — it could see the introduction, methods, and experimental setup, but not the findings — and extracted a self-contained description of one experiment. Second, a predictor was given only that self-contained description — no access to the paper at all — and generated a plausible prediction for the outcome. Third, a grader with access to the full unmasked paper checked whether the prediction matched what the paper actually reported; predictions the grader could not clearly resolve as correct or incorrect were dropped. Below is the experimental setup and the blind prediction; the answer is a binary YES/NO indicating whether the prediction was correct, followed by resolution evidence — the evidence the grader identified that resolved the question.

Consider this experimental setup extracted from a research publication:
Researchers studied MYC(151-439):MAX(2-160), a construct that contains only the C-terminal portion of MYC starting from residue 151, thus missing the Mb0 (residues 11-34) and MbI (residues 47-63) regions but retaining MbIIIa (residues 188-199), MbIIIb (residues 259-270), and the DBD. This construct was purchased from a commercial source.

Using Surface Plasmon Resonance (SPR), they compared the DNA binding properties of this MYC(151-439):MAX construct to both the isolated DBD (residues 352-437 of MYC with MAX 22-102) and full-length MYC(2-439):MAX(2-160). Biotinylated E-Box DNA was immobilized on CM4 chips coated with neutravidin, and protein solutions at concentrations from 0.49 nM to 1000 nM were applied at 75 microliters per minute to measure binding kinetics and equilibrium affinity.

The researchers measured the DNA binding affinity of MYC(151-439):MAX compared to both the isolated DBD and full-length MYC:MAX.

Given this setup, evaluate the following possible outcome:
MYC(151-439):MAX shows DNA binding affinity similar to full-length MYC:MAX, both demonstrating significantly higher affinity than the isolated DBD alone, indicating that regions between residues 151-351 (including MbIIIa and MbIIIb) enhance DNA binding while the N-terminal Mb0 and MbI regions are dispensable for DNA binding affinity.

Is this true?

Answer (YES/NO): NO